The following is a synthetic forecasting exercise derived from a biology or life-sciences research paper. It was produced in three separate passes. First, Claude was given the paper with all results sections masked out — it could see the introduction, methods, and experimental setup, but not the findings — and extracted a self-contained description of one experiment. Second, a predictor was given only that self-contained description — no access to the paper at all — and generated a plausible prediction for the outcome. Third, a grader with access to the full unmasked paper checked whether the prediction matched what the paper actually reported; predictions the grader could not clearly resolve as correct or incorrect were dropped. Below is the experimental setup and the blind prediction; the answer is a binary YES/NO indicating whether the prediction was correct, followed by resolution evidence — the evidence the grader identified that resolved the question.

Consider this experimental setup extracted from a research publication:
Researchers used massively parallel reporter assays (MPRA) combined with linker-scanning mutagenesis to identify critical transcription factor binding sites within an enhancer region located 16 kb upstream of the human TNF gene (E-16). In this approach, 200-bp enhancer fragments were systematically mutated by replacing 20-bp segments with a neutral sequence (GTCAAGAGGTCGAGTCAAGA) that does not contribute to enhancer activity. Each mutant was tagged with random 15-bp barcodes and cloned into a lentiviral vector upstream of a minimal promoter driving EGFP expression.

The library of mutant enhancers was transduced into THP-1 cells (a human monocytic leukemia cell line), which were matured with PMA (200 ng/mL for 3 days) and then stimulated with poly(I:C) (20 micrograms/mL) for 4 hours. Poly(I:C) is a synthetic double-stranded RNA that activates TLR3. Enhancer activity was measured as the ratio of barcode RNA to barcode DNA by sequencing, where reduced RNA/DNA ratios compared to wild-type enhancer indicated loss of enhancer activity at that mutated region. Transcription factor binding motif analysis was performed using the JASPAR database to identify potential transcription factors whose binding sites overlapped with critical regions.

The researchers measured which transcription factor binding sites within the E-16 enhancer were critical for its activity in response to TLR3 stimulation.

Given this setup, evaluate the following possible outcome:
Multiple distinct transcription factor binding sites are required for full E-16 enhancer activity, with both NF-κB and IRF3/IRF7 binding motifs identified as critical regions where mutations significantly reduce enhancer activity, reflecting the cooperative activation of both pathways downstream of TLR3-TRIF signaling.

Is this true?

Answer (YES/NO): NO